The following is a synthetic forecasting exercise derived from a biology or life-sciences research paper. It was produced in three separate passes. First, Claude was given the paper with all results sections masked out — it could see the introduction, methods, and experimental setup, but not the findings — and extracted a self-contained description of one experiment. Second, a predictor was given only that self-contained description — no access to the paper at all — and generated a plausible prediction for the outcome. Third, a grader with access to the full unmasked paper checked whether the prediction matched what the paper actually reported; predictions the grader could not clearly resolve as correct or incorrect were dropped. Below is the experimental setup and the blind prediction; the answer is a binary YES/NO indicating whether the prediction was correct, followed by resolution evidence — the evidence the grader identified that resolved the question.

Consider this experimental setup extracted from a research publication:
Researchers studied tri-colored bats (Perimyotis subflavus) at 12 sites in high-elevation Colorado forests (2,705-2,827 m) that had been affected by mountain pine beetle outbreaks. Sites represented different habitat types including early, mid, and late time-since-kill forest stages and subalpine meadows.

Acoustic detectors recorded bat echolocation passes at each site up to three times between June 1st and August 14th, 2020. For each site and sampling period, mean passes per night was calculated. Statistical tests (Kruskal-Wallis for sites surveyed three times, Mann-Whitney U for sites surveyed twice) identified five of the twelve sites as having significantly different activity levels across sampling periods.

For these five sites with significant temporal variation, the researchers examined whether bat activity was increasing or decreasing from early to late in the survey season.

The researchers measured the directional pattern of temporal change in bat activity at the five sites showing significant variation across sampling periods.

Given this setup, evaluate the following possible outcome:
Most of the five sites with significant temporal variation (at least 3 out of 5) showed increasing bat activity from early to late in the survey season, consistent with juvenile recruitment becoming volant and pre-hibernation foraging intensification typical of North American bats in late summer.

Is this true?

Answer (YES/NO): YES